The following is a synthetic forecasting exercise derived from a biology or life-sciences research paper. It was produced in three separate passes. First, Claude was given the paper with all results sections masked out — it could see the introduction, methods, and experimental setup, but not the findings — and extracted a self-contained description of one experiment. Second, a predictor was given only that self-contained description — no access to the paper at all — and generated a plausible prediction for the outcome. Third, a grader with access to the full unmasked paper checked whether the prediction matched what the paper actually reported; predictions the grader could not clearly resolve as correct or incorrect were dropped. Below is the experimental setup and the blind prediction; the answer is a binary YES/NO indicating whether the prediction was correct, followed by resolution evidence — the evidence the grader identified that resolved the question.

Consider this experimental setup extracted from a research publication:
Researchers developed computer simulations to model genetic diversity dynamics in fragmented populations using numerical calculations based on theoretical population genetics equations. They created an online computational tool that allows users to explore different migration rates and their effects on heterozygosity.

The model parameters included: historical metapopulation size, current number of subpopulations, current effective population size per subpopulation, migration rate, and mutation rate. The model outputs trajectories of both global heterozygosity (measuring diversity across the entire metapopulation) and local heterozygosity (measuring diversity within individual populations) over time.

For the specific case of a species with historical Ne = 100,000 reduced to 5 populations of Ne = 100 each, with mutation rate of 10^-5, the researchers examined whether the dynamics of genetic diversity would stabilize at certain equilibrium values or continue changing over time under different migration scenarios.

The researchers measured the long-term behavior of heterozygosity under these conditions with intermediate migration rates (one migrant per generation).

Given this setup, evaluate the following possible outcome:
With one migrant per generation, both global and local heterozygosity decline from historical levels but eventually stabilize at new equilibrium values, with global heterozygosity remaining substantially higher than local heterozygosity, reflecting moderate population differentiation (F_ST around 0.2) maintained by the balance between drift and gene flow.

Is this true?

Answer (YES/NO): NO